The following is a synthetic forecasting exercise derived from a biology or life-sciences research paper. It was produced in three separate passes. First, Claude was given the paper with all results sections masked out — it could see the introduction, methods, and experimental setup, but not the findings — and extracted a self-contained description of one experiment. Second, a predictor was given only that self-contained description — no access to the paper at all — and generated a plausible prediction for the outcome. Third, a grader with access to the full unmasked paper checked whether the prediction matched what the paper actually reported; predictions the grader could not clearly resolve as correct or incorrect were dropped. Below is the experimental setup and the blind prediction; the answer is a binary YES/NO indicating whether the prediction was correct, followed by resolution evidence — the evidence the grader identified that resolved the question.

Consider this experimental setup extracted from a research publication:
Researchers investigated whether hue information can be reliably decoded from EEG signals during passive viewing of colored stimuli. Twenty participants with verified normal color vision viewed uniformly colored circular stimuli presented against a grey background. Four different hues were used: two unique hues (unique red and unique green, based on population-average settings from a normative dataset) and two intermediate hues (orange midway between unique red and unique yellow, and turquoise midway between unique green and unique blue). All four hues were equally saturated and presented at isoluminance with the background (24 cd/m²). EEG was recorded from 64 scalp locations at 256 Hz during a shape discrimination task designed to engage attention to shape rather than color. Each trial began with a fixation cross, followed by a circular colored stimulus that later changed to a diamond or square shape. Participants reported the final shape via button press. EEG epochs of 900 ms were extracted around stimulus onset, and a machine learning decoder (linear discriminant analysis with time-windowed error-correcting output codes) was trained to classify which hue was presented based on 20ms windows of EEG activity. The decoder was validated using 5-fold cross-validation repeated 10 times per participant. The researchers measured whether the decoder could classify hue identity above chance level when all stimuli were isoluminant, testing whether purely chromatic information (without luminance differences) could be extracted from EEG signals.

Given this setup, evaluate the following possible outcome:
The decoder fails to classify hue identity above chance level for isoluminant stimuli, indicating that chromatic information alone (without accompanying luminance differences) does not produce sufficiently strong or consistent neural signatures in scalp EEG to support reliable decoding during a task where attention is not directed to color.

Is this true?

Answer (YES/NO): NO